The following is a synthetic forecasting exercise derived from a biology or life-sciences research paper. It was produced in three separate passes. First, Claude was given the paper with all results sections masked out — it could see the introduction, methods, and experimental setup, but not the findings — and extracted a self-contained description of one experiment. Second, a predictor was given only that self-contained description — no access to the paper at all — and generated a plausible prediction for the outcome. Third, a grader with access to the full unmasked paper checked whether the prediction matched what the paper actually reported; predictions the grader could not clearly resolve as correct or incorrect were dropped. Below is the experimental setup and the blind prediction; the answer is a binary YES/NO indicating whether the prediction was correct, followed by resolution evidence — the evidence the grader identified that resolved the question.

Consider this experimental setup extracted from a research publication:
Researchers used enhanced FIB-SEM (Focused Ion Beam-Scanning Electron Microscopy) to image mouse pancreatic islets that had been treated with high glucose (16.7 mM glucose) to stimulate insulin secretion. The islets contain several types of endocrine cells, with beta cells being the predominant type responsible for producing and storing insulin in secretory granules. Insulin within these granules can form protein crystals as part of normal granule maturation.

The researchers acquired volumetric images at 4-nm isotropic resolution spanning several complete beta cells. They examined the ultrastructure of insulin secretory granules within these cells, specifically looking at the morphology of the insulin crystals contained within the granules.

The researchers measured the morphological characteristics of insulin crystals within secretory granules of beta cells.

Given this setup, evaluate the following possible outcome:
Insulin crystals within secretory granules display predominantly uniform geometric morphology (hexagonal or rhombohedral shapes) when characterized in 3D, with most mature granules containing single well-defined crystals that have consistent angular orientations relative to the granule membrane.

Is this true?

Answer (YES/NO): NO